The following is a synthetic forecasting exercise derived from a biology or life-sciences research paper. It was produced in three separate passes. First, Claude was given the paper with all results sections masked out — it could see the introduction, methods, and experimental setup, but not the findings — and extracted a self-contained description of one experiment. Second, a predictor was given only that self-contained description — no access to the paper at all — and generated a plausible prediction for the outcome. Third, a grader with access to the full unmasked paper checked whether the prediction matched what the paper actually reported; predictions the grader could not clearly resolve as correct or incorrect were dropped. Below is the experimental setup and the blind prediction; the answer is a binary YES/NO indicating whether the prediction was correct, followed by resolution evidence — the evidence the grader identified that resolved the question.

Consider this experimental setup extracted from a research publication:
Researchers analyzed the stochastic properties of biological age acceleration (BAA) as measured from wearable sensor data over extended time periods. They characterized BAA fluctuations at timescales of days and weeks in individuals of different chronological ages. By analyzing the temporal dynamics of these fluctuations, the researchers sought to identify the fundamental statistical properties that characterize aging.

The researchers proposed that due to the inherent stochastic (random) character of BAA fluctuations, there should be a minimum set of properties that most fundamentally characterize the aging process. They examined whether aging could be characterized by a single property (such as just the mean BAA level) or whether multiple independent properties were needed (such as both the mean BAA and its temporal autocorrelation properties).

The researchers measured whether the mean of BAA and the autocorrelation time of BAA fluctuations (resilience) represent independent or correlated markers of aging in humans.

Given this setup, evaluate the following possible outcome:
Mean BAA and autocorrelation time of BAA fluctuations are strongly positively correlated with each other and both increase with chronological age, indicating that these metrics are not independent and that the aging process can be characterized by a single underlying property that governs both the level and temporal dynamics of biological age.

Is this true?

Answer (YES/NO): NO